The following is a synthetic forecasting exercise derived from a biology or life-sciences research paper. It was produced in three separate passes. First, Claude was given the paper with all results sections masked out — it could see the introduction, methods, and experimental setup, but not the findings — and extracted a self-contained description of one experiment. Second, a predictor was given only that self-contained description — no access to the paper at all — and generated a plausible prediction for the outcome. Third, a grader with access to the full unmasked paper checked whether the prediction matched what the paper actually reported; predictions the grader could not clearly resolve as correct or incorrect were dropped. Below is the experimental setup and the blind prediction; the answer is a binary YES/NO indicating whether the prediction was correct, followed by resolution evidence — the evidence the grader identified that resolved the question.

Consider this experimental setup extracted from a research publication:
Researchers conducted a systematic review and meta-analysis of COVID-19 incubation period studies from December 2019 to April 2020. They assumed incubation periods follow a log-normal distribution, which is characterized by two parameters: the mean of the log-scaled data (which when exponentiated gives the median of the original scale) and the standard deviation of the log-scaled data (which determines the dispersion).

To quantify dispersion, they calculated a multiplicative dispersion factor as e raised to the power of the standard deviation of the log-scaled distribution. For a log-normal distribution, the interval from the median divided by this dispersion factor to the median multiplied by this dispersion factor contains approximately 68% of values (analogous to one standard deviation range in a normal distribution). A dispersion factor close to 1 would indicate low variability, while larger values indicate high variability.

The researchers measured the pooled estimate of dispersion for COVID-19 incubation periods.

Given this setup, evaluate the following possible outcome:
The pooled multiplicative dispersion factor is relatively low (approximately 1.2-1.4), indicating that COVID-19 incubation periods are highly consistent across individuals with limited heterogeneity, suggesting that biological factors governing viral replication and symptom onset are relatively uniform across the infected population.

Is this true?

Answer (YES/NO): NO